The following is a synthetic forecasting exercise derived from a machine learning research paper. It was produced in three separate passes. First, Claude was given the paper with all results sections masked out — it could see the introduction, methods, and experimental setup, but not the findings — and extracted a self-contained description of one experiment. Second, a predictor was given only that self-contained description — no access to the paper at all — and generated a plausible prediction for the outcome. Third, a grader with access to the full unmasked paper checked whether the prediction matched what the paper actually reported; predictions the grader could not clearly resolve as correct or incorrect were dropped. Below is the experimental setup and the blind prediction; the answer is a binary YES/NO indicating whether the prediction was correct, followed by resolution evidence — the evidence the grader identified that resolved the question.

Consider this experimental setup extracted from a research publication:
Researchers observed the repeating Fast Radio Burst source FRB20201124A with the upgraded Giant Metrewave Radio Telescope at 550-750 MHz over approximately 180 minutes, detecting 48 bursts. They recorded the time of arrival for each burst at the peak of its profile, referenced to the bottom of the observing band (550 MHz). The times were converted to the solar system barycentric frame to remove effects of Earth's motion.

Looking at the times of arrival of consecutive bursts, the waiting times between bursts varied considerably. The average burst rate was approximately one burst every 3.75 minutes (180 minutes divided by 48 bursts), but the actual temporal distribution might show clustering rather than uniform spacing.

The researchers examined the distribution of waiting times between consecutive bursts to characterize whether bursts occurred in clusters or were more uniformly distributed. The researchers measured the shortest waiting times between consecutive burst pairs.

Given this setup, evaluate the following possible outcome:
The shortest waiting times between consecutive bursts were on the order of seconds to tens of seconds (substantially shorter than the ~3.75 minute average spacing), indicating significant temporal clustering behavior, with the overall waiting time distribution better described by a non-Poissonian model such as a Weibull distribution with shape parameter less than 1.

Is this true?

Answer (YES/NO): NO